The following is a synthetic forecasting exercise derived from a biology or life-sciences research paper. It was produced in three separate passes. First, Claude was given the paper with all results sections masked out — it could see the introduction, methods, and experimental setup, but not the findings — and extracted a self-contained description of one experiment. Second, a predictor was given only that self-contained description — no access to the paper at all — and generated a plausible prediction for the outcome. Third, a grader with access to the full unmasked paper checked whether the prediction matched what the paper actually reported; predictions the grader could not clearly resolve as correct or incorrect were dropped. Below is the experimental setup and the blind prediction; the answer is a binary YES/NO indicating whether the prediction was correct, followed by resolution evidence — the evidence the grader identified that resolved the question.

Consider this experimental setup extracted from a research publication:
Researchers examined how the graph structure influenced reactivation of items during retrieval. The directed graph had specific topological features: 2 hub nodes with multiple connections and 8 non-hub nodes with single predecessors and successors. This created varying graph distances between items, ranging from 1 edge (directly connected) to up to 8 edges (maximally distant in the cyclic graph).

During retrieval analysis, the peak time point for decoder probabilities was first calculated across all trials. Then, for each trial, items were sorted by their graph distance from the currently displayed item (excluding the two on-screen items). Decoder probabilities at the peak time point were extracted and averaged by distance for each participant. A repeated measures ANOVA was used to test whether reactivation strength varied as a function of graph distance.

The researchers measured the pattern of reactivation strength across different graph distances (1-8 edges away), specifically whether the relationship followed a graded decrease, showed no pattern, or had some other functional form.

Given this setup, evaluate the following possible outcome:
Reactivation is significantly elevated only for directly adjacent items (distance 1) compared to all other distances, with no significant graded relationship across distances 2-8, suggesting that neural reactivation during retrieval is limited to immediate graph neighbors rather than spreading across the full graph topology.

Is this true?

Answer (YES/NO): NO